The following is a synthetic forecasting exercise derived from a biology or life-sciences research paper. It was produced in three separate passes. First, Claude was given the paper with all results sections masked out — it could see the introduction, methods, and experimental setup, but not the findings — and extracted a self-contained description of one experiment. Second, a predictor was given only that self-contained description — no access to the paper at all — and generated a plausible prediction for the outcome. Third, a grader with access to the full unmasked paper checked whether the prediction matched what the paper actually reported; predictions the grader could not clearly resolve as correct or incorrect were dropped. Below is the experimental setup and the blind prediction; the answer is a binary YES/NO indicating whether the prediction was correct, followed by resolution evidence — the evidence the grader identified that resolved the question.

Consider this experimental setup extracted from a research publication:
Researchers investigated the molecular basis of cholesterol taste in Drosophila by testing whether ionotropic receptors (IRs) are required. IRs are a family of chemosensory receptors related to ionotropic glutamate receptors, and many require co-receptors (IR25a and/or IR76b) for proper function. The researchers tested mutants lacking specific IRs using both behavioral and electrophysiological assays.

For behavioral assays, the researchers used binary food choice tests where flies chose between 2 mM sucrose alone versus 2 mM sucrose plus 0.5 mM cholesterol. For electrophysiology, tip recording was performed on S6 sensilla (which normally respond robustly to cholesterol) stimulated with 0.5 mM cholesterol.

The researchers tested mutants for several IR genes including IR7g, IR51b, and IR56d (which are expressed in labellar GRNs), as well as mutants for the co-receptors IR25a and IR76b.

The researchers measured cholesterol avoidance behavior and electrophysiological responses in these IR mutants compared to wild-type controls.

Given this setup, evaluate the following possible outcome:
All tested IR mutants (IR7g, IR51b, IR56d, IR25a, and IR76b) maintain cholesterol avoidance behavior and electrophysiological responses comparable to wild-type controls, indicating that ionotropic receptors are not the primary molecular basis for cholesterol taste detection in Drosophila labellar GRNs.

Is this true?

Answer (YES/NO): NO